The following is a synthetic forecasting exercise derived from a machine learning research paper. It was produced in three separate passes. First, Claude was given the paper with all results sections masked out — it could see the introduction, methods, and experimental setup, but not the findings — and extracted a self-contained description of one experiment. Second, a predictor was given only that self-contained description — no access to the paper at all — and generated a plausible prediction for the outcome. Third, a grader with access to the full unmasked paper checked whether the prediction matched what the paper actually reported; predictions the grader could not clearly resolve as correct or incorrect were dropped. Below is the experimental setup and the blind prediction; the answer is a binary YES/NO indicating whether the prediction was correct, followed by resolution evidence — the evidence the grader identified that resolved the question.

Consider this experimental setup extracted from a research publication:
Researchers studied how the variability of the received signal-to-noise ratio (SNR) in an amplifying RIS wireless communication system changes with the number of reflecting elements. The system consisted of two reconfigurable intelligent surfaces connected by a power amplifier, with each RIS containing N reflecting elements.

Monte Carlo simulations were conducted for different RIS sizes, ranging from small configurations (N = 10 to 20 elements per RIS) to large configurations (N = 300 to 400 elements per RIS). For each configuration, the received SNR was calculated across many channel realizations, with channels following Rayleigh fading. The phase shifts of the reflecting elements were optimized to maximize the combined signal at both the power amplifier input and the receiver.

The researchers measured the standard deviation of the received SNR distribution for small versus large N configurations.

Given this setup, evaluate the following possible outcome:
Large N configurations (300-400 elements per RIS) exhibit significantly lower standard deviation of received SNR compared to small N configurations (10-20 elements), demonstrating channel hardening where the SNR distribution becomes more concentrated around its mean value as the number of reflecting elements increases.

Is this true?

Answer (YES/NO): NO